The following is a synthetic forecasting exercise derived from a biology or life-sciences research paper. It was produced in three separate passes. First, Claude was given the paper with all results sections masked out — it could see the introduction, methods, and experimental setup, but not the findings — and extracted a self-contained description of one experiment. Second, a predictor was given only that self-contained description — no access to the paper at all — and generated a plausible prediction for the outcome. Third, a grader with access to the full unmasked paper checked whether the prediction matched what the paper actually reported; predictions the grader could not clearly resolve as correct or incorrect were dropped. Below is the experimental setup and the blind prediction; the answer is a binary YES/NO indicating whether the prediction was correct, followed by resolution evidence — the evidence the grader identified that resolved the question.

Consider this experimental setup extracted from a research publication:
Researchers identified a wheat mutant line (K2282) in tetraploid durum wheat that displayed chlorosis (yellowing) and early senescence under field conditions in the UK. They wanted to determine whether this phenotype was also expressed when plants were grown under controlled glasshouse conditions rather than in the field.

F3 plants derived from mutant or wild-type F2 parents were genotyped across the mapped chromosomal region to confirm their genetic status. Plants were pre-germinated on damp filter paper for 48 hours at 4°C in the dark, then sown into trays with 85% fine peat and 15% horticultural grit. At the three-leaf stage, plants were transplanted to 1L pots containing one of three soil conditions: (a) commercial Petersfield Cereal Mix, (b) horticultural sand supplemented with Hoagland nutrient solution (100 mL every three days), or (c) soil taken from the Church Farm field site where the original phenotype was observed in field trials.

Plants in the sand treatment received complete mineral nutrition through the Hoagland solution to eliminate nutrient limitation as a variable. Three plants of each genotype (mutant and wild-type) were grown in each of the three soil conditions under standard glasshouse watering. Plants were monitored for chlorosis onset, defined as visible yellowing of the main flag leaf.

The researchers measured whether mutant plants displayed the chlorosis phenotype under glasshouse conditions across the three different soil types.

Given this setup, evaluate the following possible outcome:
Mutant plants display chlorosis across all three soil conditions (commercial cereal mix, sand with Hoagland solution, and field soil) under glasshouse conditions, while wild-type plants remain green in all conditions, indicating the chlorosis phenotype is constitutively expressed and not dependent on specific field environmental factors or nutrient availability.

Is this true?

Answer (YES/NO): NO